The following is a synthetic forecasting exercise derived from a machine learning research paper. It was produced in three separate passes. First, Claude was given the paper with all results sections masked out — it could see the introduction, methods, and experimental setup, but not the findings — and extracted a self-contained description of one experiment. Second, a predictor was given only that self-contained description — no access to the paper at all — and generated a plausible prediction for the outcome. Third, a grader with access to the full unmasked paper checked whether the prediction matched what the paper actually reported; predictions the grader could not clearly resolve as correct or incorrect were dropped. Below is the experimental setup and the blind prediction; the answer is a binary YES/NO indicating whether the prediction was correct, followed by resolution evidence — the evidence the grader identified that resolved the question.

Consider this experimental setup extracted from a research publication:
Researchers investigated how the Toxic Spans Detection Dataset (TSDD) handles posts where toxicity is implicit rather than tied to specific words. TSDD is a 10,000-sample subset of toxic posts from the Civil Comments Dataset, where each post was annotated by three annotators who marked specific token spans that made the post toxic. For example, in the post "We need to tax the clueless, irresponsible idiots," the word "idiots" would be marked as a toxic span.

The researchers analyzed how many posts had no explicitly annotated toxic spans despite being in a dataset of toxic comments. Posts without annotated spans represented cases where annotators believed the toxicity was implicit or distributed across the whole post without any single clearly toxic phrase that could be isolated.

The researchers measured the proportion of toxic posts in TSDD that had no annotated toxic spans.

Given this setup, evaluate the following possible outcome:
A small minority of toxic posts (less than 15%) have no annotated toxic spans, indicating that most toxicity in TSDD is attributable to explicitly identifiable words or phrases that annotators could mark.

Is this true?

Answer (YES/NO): YES